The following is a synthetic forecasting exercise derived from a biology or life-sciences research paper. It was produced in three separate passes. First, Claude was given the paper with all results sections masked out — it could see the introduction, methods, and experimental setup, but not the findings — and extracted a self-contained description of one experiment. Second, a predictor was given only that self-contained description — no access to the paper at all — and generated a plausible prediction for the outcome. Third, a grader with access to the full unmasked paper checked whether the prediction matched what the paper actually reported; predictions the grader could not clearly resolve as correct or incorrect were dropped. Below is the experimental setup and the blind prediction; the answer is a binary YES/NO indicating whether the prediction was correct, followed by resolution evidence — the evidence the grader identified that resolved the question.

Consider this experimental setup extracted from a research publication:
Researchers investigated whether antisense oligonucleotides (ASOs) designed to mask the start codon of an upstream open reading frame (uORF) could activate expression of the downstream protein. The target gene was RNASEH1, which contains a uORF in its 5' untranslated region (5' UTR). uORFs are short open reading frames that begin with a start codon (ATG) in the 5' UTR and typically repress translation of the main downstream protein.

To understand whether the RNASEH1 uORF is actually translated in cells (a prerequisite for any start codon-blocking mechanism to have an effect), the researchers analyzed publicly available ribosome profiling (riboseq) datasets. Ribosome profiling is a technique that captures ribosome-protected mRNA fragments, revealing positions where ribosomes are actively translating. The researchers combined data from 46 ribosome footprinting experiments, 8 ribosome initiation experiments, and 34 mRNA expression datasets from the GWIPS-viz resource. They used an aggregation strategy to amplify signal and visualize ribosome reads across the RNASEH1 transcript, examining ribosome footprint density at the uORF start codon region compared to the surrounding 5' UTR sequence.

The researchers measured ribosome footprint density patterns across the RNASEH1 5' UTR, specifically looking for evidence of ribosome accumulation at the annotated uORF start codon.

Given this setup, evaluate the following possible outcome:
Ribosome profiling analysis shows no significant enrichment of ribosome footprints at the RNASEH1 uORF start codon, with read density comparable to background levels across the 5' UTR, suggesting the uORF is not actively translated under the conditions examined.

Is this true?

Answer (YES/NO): NO